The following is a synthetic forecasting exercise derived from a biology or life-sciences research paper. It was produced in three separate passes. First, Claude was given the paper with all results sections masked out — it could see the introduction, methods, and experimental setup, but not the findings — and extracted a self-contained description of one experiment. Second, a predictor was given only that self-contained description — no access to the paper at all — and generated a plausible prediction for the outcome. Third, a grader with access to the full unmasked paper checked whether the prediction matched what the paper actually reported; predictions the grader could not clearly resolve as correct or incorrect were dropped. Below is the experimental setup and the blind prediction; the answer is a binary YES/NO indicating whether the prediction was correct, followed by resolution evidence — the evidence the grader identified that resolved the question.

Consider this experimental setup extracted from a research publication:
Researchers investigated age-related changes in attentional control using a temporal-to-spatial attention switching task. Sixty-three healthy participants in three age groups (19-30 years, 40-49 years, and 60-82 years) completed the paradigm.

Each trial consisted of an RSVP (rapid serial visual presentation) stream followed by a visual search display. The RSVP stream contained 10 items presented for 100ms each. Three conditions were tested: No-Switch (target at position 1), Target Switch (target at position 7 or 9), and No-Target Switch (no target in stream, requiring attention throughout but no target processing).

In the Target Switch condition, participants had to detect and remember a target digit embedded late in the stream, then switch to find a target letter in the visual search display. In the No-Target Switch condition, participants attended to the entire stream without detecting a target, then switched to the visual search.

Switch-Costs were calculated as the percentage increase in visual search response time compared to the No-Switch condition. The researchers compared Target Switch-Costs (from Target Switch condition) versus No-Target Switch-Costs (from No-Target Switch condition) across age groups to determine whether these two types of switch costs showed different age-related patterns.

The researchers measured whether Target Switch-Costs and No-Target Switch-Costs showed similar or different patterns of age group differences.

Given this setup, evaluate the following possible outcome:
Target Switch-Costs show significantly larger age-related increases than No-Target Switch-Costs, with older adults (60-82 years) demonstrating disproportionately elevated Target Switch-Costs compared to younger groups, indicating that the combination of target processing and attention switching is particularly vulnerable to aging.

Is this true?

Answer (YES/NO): YES